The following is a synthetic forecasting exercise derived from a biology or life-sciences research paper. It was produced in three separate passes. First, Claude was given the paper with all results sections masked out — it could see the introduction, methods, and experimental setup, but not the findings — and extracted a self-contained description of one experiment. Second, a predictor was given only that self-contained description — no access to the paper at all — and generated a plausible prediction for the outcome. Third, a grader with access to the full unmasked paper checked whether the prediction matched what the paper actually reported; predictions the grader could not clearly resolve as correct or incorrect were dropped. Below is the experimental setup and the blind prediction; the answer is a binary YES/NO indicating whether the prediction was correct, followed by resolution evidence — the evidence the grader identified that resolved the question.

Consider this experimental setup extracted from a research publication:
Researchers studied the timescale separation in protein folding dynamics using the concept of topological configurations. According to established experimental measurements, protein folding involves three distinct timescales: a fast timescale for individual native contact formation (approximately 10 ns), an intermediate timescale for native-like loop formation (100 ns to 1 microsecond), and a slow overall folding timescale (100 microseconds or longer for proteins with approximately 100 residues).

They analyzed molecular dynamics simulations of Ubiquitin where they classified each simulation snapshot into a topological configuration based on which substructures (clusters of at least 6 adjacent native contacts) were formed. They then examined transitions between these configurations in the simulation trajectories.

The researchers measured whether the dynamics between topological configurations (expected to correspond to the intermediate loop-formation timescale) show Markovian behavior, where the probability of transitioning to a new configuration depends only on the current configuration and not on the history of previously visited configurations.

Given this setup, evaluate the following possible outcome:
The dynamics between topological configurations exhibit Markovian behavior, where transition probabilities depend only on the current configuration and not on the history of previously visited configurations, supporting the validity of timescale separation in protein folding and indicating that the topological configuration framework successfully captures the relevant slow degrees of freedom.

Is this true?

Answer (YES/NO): YES